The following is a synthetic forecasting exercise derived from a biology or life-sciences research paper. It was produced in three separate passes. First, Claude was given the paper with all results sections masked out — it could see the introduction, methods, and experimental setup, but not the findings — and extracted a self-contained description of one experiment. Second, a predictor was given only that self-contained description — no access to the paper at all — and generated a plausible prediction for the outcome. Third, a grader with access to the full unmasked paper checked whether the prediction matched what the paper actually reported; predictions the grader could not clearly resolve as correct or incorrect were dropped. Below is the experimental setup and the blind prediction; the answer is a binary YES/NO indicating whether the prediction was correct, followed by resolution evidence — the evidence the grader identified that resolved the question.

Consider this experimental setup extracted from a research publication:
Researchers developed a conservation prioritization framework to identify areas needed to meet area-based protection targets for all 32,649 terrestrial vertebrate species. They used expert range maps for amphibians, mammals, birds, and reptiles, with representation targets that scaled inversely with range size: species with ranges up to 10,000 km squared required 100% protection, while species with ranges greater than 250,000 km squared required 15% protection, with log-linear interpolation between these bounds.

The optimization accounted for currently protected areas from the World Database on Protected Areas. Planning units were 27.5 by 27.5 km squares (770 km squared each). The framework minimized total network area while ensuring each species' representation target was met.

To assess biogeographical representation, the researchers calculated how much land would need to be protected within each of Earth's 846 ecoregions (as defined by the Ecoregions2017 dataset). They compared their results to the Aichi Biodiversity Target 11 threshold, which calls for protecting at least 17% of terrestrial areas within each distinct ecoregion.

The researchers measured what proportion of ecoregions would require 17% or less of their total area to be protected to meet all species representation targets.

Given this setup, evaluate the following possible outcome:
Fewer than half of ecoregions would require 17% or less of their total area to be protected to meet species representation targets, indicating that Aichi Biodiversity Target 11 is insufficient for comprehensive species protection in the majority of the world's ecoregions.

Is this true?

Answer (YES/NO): YES